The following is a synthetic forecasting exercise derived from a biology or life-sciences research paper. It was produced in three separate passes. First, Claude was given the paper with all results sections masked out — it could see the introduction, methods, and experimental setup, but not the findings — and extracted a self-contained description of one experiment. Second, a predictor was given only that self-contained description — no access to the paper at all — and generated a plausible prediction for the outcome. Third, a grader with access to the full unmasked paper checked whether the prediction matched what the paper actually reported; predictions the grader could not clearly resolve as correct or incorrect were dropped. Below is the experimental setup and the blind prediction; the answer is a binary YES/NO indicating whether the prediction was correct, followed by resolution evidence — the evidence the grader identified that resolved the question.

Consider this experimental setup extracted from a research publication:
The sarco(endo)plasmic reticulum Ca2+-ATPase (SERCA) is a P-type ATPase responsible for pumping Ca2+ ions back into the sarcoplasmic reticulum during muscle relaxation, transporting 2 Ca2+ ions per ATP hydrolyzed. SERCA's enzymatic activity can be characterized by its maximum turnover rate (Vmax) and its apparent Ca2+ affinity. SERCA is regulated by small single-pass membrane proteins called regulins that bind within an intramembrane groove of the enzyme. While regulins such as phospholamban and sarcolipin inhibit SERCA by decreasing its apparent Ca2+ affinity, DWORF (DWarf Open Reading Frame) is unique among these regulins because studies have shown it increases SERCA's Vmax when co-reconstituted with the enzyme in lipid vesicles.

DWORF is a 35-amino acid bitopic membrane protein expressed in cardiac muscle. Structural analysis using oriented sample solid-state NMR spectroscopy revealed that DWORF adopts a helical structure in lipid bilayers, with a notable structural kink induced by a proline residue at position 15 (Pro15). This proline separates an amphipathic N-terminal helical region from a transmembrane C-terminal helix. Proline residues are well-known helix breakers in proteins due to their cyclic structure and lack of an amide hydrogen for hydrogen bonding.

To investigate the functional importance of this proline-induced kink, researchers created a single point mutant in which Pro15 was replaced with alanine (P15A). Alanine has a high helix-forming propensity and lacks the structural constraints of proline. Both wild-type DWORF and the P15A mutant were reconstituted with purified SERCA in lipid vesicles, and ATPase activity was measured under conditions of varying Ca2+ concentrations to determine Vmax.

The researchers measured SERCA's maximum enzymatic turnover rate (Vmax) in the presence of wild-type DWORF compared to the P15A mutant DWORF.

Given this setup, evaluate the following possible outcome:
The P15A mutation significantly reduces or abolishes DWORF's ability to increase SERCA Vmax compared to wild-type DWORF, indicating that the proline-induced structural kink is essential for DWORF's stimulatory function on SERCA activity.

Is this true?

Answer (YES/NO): YES